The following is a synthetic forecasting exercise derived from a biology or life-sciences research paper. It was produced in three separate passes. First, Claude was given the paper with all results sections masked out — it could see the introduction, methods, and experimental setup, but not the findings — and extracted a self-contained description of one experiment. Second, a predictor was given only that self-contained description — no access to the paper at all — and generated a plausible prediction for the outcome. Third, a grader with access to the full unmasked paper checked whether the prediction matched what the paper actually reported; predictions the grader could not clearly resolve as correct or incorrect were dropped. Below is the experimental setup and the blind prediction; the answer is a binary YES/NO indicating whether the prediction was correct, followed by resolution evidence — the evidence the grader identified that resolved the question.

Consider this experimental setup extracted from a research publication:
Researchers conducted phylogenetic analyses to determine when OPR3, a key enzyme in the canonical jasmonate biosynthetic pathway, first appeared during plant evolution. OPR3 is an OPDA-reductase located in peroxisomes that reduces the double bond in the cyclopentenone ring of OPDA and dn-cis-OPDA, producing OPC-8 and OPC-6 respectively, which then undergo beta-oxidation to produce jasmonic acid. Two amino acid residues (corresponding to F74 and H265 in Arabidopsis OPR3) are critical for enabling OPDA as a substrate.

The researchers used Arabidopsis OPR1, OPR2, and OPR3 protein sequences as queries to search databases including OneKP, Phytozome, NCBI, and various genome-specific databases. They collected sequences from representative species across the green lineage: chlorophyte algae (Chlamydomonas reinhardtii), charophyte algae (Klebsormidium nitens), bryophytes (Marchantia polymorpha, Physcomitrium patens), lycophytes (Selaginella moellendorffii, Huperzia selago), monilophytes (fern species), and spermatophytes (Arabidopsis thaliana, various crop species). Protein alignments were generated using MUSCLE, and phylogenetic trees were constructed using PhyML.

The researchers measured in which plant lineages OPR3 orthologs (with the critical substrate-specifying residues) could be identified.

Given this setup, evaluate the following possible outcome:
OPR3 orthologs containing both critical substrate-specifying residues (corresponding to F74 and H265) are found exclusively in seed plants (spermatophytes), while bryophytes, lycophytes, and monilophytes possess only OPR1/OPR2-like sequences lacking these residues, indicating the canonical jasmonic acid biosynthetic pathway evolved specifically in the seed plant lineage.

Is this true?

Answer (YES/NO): NO